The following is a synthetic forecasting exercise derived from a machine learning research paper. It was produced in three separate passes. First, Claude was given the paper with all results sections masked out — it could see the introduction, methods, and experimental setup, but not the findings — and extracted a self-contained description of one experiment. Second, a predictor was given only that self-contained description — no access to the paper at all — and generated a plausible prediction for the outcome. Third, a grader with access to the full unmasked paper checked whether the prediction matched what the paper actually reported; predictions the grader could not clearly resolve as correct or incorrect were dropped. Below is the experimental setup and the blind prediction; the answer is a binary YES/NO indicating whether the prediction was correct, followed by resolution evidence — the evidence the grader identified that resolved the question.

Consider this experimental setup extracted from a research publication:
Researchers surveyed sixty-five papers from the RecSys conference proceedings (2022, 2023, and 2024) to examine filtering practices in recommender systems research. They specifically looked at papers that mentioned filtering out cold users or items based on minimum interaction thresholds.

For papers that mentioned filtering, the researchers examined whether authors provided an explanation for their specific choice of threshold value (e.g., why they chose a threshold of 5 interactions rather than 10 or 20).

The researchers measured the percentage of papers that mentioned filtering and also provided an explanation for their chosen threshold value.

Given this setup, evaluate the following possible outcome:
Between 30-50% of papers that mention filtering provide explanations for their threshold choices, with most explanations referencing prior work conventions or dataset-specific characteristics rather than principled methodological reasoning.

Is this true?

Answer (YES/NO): NO